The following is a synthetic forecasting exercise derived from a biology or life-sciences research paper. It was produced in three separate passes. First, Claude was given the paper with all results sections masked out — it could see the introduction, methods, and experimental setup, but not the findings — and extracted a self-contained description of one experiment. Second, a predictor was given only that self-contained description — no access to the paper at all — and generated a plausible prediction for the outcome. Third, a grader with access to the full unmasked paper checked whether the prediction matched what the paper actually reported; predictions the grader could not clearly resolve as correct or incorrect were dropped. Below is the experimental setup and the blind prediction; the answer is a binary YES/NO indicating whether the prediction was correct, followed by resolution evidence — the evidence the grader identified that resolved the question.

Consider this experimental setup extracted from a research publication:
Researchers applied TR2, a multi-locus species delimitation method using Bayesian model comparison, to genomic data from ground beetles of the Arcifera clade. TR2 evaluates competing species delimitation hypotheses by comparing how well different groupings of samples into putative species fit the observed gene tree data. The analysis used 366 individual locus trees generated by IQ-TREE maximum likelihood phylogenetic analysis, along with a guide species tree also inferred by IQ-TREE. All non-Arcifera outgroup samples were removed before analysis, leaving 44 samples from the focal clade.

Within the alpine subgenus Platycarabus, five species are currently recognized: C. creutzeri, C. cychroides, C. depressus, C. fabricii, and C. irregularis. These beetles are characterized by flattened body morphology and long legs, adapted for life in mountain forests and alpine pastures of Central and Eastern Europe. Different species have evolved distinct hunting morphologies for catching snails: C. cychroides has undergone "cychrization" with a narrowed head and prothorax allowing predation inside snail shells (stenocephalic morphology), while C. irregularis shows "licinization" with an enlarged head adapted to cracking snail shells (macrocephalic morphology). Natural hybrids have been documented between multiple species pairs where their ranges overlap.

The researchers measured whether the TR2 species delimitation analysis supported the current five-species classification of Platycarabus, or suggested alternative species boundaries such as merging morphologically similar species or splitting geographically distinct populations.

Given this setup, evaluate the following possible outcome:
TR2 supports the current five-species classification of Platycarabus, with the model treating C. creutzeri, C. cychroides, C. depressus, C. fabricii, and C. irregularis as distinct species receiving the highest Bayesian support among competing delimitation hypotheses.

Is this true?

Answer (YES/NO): NO